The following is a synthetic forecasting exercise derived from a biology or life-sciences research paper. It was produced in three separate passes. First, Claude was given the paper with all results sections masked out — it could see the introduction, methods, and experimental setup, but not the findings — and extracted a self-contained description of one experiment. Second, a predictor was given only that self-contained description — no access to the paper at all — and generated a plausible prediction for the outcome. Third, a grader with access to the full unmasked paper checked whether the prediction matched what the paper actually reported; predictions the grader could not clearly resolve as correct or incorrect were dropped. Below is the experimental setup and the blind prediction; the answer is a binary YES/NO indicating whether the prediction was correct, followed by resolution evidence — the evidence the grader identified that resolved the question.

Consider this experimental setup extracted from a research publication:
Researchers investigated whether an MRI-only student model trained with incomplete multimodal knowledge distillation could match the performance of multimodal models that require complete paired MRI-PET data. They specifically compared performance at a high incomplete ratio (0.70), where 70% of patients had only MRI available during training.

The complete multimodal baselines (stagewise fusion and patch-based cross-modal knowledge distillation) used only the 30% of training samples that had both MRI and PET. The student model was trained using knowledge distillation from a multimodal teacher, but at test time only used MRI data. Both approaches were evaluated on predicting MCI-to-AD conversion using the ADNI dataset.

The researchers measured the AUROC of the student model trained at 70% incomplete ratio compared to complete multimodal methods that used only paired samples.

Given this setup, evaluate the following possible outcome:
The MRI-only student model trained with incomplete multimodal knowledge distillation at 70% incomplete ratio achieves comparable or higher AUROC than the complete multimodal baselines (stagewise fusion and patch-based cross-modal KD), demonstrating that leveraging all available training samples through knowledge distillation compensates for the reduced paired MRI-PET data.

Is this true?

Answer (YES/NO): YES